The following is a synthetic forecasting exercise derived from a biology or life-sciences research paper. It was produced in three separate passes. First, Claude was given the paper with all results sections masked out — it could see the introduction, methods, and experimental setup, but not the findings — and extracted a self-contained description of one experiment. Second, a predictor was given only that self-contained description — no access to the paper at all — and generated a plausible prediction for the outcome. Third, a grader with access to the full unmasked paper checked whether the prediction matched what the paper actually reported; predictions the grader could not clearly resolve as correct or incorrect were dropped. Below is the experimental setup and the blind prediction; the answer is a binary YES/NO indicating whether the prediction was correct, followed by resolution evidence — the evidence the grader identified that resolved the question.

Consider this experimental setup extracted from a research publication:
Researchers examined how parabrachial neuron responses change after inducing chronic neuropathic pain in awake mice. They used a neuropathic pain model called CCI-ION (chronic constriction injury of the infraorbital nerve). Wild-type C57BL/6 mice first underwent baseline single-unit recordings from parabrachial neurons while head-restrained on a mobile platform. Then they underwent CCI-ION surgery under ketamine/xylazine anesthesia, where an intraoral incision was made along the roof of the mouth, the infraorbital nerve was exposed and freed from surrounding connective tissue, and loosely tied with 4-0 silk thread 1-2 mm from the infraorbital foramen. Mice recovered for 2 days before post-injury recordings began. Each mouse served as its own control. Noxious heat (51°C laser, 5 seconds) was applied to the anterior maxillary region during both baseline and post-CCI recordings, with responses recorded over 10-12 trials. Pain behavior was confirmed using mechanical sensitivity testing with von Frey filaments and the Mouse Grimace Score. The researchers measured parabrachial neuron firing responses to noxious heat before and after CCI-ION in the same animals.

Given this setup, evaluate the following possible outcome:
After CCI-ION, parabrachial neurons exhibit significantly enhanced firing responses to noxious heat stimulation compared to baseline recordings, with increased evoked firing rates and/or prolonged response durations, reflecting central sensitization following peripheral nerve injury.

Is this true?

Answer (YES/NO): YES